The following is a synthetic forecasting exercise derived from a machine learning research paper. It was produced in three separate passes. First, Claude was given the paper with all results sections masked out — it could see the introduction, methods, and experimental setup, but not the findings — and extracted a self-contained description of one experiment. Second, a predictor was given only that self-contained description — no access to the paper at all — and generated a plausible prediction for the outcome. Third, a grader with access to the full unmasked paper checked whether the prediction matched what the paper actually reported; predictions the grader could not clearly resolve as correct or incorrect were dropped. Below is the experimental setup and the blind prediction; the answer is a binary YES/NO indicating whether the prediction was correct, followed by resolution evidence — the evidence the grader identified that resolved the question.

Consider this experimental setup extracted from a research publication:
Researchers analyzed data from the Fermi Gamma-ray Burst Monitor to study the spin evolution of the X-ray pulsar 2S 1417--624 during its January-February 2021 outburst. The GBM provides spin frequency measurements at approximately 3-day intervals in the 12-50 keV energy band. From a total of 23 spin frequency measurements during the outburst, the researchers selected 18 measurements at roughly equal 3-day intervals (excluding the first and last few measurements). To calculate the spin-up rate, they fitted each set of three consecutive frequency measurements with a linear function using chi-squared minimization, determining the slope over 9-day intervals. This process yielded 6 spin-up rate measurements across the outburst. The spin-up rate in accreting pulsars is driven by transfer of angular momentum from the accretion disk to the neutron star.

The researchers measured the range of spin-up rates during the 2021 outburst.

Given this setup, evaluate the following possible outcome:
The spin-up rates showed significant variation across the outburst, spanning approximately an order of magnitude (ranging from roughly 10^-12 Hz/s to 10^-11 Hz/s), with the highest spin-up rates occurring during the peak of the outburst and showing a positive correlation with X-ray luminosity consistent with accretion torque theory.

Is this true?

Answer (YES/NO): NO